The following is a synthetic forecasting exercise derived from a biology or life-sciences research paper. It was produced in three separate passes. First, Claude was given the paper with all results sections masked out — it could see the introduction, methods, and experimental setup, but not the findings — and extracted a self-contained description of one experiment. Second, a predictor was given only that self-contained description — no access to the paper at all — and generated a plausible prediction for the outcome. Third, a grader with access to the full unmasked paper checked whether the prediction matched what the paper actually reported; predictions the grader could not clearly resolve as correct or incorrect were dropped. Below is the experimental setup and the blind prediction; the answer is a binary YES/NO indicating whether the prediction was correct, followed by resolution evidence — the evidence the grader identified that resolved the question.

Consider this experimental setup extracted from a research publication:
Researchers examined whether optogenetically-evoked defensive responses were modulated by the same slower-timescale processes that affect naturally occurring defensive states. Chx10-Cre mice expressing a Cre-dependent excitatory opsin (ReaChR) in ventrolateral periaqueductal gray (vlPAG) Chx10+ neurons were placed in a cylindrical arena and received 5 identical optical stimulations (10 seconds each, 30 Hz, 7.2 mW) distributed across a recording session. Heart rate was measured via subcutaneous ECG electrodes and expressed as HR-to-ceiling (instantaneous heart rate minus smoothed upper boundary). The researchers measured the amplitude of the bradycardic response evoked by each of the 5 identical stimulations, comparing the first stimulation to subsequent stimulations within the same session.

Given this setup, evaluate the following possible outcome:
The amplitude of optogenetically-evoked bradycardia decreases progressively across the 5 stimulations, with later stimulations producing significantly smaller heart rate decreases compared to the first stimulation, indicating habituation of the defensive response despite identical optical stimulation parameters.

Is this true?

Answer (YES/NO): NO